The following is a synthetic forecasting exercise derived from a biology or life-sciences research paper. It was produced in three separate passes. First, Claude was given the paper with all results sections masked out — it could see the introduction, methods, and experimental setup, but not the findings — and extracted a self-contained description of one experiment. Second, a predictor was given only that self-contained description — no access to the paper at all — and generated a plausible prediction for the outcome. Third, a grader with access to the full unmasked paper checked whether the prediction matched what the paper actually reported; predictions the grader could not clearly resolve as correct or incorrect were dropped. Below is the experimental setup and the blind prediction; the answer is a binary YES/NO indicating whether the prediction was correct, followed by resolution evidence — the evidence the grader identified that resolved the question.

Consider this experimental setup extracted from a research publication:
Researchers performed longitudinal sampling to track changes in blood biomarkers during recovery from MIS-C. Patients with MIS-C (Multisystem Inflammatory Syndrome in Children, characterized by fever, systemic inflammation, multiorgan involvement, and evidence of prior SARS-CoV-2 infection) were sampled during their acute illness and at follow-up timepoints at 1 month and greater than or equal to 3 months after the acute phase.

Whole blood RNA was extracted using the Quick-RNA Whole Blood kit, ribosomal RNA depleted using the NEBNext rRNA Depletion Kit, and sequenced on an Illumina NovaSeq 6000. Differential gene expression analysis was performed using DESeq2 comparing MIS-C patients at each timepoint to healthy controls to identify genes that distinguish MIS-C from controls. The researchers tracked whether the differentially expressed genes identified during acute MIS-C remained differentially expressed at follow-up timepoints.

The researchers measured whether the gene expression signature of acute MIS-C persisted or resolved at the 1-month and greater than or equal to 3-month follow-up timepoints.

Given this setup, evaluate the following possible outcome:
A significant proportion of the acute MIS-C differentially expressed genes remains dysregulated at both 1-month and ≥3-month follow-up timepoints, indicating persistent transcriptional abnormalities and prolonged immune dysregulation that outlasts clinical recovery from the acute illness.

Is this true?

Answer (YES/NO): NO